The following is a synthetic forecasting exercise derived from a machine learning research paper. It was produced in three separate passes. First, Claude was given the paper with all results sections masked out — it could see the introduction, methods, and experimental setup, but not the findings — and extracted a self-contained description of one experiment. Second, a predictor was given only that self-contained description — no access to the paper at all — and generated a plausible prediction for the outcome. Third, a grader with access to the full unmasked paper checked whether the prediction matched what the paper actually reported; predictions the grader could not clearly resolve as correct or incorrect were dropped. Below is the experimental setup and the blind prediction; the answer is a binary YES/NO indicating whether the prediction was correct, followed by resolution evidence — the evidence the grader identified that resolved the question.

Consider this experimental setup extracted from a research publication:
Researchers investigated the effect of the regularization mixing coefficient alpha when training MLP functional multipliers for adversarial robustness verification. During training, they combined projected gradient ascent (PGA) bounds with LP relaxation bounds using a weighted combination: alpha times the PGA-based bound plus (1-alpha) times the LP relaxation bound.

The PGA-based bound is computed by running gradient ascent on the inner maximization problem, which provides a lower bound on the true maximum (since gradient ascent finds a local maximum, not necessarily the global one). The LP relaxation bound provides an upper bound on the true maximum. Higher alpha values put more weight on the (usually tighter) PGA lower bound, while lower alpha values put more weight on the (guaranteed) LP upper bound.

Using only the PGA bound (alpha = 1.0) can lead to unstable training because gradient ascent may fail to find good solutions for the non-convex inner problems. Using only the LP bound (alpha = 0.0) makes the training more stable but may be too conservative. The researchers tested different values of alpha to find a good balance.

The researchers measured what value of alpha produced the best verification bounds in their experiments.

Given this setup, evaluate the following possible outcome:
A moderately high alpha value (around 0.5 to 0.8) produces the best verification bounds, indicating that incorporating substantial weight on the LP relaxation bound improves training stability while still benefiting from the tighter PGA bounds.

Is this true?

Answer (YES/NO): NO